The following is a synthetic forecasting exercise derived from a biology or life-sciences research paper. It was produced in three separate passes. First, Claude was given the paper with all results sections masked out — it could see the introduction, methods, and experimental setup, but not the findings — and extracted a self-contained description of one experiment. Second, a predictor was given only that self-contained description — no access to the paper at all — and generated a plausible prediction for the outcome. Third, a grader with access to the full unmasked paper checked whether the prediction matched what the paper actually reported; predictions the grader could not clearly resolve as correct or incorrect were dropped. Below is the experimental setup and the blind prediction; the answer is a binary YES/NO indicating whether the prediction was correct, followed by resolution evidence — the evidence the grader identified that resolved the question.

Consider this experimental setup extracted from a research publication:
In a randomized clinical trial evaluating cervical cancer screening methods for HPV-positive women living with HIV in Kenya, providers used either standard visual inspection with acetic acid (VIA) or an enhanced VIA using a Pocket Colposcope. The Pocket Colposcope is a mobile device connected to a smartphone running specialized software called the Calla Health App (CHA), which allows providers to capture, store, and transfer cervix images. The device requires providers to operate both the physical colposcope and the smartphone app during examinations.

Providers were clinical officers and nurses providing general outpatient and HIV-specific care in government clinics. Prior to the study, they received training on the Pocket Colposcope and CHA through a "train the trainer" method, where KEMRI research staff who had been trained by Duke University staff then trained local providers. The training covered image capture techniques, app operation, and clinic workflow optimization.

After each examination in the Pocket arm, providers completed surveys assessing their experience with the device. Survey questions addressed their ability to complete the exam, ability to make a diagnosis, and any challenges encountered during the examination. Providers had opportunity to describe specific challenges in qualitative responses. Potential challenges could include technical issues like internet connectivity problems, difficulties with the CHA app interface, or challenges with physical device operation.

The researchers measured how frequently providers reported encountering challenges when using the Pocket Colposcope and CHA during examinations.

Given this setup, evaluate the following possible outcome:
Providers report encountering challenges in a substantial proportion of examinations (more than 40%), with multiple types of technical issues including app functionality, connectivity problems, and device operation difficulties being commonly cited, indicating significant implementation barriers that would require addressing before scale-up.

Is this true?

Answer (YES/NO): NO